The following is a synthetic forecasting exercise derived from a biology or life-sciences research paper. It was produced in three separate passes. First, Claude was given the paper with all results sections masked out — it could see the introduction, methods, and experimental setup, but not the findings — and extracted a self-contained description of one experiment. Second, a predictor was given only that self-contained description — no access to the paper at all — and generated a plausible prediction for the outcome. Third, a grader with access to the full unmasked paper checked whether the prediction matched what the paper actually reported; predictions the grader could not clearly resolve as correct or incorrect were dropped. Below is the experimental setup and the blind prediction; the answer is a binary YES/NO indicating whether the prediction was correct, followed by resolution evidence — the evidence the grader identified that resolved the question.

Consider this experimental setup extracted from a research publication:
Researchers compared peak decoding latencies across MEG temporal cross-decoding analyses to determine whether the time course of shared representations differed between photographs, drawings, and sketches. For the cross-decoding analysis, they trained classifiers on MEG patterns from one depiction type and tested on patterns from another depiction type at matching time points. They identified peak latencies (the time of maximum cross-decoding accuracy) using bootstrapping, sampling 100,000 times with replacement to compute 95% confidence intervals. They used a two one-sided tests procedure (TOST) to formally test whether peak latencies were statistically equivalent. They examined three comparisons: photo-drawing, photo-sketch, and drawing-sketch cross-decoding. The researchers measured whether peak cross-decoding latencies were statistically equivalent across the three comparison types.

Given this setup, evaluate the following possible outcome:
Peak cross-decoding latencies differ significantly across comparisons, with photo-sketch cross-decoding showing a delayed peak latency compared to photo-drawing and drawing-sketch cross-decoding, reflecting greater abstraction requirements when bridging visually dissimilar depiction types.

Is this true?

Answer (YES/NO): NO